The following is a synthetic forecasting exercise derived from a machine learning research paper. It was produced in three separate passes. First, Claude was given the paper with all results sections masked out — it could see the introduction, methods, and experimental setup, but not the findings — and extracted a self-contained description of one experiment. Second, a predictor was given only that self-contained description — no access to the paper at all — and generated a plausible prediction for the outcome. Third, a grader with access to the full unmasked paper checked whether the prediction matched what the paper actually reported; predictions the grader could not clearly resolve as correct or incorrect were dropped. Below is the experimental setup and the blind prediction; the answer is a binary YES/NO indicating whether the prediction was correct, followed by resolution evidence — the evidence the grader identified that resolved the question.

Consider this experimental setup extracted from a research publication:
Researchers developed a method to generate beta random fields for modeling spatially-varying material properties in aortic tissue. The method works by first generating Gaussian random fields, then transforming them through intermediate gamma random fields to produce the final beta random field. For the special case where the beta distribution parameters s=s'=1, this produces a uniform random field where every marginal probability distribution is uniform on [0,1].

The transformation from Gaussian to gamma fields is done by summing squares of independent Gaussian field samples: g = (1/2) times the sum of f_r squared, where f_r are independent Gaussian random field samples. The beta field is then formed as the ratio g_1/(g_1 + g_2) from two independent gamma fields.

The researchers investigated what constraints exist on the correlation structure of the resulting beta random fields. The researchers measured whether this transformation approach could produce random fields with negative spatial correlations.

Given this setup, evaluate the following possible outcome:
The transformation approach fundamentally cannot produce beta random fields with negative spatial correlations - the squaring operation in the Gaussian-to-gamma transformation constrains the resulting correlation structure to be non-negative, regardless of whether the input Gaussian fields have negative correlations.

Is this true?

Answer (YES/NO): YES